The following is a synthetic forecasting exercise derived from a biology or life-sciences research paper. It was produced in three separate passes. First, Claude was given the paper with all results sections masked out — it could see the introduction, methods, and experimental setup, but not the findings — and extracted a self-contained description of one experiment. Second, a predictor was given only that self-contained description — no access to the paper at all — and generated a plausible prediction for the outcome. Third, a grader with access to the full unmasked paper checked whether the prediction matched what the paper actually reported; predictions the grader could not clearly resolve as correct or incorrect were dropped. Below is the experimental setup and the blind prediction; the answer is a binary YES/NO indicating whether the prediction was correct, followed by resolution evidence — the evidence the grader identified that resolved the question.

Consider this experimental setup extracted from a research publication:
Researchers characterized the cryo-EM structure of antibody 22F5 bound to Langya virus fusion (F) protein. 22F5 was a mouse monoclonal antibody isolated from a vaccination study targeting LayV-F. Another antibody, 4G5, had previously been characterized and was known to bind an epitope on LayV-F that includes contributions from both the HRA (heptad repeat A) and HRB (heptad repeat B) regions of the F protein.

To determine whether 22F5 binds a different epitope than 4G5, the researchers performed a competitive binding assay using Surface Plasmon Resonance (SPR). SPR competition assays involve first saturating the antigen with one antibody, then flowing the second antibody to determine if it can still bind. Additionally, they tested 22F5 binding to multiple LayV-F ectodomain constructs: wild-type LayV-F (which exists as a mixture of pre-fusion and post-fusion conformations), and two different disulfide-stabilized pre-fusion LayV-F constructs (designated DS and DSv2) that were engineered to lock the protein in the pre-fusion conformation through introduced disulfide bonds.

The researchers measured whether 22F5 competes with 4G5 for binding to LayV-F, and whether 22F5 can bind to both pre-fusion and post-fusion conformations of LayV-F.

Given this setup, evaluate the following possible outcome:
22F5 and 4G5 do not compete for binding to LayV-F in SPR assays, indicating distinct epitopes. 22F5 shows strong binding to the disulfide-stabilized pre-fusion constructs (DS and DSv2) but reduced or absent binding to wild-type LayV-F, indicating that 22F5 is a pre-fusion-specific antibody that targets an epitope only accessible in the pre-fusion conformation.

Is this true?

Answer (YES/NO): NO